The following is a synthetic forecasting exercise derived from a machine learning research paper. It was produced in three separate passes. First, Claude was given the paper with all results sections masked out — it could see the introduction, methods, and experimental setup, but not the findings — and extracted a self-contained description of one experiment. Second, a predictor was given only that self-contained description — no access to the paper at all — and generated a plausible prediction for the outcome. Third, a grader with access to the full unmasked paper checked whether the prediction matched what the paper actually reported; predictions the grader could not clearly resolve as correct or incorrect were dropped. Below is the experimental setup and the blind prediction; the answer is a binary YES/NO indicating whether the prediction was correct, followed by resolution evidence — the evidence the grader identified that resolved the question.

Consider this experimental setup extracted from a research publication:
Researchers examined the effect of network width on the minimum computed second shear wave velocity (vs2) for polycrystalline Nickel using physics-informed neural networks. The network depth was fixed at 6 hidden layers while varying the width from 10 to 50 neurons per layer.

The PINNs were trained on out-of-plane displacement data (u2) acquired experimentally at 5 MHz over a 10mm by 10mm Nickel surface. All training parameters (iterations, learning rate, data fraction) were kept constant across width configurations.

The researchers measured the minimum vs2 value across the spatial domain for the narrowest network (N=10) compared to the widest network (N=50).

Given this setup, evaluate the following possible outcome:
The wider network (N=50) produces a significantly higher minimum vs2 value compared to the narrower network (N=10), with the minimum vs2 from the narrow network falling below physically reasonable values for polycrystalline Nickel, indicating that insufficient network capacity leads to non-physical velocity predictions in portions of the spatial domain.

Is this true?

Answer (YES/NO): NO